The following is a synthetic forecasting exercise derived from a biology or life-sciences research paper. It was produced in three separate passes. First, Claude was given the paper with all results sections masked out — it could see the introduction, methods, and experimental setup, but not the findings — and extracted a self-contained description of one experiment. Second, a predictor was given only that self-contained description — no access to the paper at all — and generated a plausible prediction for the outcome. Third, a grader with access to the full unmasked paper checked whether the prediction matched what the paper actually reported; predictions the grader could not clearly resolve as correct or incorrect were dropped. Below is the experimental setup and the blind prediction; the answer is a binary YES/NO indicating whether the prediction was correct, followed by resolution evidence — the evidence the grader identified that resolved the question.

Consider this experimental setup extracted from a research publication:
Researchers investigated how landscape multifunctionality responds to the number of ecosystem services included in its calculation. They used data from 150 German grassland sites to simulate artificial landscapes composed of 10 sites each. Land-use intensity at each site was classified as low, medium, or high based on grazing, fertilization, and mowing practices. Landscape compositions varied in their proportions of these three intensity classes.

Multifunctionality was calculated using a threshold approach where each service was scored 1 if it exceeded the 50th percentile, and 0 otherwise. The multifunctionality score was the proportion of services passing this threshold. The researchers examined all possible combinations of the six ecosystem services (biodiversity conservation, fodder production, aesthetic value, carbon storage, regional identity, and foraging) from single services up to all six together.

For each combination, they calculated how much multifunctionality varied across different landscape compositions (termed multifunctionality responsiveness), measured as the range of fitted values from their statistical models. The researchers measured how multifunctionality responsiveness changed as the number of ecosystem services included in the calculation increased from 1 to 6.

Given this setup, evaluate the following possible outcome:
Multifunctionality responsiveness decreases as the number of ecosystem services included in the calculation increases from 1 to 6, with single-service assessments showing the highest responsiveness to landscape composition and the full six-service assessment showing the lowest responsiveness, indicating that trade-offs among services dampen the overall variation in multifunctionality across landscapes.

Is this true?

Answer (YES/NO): YES